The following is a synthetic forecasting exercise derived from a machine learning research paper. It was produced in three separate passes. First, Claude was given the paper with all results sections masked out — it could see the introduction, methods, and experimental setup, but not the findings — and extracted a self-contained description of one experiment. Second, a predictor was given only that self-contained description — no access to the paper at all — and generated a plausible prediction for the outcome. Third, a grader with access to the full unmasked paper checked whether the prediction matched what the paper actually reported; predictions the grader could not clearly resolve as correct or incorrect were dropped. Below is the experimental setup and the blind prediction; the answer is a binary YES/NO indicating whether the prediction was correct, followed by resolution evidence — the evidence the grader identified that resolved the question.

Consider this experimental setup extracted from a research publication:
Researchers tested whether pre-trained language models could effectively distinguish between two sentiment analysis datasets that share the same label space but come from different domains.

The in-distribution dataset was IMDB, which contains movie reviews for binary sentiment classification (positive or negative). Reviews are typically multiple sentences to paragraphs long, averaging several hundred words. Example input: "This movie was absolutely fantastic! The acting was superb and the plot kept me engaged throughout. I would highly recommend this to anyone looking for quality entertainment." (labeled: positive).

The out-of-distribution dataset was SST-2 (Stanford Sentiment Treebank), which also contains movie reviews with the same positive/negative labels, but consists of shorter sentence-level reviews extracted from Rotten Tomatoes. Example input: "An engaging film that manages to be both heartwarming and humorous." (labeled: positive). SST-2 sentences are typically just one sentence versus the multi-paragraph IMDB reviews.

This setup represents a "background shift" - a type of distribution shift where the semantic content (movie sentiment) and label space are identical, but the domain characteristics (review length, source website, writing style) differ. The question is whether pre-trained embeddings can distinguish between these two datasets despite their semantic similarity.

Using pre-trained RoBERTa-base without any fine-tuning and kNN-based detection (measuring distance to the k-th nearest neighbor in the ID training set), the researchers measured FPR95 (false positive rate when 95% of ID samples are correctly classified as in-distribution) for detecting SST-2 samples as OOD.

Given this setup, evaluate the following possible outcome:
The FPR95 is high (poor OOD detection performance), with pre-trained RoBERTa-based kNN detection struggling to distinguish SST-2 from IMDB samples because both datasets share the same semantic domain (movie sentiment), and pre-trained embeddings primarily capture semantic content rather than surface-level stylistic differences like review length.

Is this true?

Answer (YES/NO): NO